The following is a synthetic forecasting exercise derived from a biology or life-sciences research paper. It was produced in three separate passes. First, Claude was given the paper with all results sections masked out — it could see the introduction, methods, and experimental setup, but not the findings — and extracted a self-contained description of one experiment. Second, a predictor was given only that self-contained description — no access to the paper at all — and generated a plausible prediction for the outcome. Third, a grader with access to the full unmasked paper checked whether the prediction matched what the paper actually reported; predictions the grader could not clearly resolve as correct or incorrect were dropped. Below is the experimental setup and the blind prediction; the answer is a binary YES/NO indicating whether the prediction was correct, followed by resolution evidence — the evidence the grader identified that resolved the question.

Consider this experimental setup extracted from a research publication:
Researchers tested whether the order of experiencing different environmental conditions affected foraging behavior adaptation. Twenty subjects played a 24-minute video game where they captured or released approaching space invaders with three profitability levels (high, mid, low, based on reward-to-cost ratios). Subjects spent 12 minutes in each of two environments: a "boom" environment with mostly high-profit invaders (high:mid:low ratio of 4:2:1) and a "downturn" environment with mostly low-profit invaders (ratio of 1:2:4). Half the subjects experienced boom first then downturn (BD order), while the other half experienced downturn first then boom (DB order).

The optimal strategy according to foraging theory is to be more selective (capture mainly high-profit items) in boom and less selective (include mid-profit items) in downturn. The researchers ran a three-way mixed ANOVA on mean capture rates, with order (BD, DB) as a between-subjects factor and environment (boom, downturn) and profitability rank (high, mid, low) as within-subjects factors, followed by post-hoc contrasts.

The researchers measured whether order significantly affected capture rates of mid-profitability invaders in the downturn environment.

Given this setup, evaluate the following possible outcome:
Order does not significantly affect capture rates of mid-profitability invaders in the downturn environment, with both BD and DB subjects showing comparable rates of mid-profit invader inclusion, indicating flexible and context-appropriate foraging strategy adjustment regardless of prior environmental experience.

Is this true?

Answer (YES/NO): NO